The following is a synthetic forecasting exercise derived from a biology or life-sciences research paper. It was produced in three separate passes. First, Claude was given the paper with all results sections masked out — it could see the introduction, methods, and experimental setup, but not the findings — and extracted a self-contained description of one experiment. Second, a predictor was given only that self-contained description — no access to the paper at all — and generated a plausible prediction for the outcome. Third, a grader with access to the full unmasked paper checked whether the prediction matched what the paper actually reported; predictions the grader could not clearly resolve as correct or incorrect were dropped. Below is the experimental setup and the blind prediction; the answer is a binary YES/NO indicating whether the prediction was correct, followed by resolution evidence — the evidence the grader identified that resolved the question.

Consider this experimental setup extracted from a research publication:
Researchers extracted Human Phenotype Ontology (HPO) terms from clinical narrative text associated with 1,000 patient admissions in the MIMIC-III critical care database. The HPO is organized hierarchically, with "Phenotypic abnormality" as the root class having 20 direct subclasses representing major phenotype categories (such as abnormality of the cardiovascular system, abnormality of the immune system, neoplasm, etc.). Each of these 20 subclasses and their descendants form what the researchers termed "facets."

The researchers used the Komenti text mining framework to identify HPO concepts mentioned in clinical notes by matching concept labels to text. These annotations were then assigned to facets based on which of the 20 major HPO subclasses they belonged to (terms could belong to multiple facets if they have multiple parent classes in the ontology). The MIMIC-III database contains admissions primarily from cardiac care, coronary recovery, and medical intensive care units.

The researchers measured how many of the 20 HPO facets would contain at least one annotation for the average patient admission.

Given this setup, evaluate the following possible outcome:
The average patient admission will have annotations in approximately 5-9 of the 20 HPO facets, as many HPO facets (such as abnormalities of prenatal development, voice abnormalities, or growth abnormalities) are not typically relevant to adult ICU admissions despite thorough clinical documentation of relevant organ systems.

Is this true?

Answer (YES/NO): NO